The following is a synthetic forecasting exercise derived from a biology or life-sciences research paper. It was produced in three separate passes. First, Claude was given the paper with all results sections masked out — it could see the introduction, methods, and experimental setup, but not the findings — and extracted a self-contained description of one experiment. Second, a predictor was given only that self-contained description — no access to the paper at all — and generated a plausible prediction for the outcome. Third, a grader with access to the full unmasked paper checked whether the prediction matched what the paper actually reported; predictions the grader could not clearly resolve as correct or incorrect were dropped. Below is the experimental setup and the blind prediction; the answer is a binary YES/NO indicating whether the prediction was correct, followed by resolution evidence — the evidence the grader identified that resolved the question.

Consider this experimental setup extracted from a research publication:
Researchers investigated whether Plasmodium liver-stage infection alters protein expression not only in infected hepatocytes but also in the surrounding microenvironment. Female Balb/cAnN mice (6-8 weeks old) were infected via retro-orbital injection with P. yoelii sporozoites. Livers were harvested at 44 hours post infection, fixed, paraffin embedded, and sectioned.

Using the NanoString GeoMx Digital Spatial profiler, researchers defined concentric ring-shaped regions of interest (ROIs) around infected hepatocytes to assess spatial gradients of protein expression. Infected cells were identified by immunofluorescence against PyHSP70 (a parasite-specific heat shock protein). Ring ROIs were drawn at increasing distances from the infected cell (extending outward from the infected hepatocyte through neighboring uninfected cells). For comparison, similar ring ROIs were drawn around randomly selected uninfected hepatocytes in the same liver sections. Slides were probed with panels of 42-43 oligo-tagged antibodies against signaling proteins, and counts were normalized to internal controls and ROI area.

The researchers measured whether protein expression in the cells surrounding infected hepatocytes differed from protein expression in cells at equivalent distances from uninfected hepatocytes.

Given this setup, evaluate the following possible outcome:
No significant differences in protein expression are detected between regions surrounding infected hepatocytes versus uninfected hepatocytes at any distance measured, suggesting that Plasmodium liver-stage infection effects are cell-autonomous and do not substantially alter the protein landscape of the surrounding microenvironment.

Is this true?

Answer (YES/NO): NO